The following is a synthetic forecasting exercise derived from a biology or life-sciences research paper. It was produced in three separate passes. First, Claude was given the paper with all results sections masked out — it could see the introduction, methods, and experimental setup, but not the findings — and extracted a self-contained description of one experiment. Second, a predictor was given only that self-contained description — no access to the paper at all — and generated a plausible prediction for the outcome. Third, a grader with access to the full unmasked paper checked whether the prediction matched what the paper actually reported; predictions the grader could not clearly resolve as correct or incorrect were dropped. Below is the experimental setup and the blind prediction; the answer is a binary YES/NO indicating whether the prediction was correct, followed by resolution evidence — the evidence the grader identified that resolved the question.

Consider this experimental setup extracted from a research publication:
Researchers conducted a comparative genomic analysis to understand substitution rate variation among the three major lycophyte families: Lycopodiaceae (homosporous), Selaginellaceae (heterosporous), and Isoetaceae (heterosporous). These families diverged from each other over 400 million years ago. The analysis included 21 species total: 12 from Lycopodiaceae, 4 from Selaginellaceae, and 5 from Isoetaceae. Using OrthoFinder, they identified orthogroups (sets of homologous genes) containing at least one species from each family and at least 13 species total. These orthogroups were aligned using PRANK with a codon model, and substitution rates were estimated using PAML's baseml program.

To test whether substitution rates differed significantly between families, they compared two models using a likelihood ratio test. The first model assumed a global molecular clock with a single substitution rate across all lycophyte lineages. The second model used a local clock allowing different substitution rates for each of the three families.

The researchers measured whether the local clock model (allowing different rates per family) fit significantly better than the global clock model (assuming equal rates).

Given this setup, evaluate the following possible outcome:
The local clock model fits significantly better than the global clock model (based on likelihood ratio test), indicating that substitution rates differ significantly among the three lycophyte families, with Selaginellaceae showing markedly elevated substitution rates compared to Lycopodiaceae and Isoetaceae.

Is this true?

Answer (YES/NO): NO